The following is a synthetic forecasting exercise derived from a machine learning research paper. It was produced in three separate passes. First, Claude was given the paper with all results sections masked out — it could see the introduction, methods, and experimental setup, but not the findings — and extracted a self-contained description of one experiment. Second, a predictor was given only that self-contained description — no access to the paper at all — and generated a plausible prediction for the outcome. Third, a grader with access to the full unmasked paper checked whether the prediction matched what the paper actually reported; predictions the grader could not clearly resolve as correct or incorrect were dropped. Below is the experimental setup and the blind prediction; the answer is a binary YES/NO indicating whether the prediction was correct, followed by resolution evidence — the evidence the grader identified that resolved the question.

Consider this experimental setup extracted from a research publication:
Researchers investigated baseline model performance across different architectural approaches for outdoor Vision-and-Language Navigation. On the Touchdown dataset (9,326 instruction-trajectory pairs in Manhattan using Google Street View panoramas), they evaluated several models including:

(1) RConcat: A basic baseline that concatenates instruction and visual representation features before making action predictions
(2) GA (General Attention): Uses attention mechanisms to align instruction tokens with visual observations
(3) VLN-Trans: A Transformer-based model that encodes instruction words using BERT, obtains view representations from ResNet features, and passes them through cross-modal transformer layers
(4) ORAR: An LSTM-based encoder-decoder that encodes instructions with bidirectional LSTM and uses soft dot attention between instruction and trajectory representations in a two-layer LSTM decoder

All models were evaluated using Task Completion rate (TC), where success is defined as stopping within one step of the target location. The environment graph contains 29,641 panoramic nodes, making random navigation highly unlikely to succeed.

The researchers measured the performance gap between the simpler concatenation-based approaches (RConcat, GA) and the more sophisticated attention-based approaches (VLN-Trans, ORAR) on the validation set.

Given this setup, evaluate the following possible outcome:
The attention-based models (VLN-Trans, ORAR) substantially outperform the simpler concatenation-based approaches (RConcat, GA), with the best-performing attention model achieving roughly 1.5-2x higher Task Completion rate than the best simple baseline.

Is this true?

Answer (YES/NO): NO